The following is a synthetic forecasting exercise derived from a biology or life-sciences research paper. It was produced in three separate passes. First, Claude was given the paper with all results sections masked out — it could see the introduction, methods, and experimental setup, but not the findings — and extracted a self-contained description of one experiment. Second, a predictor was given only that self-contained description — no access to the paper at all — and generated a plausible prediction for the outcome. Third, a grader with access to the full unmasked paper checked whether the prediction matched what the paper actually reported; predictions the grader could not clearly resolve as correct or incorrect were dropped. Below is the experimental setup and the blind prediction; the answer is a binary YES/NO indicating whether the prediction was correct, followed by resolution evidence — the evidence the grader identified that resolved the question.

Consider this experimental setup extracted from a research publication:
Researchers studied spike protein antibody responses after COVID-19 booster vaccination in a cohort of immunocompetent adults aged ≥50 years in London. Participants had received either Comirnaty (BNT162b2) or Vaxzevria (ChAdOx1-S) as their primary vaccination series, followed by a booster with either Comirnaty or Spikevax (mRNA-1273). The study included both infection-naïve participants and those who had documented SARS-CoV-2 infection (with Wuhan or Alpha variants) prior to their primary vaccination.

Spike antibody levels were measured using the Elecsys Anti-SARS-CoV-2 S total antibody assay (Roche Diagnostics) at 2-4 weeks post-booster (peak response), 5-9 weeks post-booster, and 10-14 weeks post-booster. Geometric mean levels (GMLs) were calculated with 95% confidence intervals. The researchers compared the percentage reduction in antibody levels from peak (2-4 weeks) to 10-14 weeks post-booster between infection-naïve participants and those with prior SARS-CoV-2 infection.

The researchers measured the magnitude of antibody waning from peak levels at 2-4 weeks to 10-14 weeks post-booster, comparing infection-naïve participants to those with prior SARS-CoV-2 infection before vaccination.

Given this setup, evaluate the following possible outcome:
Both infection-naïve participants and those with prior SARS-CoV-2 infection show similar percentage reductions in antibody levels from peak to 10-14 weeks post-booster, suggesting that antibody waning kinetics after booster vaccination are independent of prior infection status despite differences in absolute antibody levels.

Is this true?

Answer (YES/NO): NO